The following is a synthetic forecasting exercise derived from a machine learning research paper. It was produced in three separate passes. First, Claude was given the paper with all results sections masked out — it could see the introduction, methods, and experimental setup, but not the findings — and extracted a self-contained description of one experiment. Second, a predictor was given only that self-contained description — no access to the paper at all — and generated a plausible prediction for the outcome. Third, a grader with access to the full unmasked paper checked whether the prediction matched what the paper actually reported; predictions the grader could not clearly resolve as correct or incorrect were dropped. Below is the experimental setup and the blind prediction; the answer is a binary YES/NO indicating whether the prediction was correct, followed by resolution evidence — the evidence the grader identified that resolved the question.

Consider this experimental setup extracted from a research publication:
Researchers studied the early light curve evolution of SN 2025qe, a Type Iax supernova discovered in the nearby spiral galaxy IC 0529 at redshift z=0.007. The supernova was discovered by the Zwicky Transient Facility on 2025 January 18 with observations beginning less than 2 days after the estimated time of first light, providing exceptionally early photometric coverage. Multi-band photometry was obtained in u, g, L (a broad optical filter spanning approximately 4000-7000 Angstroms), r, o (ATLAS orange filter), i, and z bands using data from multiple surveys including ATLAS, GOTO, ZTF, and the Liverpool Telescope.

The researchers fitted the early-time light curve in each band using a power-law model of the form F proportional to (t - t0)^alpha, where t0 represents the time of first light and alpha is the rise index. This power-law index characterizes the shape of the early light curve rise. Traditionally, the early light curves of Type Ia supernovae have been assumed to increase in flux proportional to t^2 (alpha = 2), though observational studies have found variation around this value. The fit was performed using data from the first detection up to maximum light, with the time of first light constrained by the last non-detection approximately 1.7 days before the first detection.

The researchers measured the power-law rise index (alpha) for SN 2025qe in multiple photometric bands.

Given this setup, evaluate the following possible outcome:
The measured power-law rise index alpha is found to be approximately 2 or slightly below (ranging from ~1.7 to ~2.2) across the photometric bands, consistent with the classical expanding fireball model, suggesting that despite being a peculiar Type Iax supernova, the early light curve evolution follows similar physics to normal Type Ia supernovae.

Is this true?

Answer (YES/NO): NO